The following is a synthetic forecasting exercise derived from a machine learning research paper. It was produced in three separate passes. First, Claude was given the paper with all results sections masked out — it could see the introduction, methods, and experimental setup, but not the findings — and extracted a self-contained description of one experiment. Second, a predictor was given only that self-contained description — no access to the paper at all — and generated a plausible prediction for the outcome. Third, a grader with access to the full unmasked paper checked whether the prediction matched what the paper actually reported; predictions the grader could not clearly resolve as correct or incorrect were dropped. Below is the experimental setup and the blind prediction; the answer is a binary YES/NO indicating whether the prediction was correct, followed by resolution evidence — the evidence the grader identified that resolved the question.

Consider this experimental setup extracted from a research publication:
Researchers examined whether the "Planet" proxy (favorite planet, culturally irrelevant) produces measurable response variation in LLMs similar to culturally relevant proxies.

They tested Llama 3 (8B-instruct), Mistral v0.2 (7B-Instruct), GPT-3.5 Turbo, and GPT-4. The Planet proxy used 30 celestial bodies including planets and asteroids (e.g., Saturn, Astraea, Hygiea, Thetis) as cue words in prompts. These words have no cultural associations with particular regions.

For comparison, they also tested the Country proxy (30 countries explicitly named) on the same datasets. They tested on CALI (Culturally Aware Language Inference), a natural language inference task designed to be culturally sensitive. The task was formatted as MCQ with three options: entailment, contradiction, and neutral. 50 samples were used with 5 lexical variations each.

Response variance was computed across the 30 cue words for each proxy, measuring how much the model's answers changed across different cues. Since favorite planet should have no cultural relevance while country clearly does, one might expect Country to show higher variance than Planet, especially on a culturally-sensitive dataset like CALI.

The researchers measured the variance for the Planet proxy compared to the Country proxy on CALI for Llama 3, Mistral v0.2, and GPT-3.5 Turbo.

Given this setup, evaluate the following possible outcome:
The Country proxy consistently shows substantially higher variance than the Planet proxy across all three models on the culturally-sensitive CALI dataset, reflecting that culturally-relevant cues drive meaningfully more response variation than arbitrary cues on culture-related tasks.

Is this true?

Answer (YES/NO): NO